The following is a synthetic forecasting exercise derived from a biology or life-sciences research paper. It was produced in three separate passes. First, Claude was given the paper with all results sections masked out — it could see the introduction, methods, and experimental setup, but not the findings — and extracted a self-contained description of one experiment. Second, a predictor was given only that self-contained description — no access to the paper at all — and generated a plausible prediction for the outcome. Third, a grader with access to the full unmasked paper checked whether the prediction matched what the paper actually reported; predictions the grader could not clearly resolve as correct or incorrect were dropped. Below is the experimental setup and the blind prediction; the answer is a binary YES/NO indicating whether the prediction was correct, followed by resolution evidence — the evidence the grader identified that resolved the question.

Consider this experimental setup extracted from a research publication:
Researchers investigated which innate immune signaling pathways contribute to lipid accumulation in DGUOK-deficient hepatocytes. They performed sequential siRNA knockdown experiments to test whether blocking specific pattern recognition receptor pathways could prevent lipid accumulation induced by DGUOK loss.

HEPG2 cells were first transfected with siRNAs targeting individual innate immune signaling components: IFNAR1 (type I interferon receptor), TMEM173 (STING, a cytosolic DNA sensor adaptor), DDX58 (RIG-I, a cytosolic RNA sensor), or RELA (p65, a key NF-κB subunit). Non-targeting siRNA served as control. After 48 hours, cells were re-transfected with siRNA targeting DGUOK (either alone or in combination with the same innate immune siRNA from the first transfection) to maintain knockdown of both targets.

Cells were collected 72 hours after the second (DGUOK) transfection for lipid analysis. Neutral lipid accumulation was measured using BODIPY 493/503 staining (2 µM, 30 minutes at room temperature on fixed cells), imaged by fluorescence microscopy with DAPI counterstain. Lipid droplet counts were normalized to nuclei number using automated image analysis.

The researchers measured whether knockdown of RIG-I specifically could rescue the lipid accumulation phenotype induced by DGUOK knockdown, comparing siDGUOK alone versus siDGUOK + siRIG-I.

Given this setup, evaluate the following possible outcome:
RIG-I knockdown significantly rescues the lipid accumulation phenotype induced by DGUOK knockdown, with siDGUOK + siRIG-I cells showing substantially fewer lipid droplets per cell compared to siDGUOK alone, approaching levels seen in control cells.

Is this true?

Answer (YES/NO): NO